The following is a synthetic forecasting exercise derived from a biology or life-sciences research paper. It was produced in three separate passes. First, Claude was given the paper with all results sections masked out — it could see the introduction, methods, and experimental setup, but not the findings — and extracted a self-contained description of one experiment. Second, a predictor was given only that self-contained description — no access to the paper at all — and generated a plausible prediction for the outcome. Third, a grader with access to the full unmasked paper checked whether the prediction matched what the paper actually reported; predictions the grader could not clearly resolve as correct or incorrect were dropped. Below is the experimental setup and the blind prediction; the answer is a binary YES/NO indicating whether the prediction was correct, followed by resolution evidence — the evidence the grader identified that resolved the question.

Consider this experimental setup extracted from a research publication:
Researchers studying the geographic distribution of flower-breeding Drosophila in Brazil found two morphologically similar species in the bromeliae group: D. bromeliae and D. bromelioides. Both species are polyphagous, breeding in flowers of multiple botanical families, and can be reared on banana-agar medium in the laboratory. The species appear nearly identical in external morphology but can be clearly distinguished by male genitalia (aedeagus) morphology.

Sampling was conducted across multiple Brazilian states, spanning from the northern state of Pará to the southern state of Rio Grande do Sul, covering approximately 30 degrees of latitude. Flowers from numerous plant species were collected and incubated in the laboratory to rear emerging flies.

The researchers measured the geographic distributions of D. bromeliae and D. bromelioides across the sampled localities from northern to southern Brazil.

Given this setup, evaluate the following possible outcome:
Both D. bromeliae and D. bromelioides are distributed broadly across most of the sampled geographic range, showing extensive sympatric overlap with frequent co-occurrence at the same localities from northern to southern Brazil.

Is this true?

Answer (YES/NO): NO